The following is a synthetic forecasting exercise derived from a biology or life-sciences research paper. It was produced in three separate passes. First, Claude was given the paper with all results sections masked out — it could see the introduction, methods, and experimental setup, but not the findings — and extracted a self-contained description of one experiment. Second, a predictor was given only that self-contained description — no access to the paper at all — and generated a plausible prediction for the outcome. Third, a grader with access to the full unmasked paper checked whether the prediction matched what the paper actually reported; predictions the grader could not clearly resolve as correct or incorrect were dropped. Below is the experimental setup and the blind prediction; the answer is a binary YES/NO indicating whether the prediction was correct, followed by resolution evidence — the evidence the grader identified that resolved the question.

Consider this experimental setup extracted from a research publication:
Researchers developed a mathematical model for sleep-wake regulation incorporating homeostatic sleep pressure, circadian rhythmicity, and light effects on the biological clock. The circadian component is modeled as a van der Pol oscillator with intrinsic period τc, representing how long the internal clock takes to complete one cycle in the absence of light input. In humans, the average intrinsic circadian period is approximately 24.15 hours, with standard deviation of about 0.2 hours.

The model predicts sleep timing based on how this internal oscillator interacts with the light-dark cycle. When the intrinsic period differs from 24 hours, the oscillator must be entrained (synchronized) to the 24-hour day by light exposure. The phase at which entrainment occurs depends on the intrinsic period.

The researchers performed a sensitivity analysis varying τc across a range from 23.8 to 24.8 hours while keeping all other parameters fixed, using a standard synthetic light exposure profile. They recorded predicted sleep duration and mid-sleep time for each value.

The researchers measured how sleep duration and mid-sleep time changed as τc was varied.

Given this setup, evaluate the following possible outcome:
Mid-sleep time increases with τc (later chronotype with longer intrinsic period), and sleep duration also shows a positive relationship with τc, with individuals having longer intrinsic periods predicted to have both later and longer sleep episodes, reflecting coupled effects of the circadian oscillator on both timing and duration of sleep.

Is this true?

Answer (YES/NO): NO